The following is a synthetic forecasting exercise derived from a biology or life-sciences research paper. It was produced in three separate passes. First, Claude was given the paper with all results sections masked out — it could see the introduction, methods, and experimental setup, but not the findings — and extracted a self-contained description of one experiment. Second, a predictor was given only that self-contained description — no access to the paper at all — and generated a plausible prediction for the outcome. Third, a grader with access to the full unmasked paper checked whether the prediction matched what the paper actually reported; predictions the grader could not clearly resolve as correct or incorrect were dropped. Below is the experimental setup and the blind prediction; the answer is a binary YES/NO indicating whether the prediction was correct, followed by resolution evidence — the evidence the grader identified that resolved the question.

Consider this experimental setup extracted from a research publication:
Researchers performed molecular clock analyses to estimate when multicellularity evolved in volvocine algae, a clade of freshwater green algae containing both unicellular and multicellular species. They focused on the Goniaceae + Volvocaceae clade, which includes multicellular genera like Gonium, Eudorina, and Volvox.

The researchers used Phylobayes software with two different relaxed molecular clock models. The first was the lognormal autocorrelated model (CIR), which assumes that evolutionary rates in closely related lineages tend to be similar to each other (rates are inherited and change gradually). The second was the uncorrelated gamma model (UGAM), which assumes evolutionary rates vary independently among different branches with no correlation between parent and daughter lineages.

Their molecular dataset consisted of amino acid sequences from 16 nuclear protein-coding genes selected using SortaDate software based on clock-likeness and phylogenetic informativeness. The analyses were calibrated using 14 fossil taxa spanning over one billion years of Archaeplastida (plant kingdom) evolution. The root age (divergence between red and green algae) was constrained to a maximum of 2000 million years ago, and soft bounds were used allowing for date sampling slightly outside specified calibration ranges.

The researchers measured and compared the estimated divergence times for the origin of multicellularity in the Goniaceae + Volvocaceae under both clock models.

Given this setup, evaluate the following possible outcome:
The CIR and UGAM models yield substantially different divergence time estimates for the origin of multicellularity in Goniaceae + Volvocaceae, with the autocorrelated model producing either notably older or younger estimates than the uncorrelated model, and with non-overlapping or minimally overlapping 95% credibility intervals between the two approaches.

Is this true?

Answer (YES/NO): YES